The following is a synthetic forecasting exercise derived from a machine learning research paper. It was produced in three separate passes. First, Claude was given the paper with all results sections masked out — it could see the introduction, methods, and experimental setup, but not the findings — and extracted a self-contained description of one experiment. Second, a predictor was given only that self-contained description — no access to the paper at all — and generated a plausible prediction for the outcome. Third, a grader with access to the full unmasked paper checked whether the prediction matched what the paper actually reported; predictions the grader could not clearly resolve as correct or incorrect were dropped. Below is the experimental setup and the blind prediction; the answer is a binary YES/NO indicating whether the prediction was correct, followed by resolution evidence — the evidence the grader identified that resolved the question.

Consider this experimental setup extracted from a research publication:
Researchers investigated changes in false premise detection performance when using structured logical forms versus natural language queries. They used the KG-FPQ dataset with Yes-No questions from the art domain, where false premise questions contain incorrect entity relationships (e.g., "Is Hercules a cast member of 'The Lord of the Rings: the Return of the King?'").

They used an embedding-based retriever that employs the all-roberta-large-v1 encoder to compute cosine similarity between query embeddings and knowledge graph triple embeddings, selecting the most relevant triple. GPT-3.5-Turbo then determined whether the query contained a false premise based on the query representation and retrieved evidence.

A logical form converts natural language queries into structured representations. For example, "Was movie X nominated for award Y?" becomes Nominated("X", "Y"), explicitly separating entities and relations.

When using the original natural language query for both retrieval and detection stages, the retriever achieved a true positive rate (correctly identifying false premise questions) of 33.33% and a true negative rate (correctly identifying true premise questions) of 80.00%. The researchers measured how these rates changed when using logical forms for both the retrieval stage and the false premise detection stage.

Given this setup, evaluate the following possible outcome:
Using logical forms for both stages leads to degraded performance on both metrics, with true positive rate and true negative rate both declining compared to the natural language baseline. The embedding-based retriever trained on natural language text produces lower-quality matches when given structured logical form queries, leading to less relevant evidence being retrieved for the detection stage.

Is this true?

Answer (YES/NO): NO